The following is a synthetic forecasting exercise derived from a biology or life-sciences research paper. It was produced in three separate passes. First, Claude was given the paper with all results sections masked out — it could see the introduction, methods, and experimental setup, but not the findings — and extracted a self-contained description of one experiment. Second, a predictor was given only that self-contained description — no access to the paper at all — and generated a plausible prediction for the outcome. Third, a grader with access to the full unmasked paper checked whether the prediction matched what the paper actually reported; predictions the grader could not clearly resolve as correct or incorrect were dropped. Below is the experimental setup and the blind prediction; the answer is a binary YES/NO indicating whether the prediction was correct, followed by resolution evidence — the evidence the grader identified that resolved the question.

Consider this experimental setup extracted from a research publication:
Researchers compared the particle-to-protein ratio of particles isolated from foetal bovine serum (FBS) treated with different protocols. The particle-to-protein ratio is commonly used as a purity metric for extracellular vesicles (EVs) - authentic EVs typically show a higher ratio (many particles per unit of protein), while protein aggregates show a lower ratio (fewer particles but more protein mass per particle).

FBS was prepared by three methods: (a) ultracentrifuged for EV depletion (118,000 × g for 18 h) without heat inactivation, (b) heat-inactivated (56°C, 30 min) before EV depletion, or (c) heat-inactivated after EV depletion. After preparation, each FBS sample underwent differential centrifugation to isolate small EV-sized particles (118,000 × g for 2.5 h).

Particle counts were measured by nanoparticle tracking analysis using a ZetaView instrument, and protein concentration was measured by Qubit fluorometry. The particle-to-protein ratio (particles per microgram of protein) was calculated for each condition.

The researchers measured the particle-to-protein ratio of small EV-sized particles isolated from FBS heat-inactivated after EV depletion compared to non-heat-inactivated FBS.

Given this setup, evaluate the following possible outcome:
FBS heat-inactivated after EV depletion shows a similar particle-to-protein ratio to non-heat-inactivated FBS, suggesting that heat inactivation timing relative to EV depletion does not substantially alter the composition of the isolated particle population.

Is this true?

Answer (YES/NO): NO